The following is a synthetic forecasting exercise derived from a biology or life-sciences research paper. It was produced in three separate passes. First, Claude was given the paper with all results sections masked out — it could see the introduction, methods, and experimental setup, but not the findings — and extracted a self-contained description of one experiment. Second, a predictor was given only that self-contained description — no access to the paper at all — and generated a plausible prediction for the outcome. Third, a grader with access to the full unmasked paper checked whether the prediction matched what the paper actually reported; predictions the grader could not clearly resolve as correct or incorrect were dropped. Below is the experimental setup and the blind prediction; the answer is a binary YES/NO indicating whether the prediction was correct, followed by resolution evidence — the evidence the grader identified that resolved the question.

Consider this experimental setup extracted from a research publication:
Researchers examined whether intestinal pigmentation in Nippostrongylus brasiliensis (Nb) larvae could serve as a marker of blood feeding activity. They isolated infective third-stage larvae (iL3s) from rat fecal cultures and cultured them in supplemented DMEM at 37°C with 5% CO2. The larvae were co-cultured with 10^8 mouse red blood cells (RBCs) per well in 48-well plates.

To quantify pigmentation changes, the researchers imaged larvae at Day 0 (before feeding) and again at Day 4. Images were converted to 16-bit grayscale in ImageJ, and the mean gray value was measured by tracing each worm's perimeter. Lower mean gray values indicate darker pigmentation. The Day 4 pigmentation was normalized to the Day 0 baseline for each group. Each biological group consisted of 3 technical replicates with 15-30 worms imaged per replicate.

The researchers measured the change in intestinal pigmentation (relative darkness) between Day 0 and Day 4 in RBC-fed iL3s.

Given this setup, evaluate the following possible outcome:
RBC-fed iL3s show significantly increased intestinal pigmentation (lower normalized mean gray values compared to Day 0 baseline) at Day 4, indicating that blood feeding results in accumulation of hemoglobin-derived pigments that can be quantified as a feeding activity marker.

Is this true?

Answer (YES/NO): YES